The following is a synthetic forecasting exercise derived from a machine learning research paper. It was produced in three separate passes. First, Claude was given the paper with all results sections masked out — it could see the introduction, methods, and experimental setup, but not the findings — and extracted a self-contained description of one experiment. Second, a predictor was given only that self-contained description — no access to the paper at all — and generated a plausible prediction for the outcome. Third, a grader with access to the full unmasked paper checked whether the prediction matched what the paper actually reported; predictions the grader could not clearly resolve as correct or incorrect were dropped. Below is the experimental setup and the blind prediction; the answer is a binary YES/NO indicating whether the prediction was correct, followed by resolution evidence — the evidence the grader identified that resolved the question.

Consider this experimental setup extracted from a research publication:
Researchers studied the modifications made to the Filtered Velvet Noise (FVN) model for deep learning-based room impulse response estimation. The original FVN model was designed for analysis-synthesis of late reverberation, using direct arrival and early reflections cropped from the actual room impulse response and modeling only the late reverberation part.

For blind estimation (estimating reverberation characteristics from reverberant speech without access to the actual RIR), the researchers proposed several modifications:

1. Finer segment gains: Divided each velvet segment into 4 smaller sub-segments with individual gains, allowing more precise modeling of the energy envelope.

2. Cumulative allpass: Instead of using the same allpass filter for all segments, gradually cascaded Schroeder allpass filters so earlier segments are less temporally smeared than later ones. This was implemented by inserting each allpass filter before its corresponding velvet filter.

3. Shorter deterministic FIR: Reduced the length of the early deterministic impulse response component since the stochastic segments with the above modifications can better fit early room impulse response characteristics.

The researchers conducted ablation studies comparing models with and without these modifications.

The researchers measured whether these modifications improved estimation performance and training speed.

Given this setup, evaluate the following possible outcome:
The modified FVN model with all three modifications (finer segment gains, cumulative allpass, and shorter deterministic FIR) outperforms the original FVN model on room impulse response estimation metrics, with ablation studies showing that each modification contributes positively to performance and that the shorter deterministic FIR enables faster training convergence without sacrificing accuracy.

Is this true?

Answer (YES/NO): NO